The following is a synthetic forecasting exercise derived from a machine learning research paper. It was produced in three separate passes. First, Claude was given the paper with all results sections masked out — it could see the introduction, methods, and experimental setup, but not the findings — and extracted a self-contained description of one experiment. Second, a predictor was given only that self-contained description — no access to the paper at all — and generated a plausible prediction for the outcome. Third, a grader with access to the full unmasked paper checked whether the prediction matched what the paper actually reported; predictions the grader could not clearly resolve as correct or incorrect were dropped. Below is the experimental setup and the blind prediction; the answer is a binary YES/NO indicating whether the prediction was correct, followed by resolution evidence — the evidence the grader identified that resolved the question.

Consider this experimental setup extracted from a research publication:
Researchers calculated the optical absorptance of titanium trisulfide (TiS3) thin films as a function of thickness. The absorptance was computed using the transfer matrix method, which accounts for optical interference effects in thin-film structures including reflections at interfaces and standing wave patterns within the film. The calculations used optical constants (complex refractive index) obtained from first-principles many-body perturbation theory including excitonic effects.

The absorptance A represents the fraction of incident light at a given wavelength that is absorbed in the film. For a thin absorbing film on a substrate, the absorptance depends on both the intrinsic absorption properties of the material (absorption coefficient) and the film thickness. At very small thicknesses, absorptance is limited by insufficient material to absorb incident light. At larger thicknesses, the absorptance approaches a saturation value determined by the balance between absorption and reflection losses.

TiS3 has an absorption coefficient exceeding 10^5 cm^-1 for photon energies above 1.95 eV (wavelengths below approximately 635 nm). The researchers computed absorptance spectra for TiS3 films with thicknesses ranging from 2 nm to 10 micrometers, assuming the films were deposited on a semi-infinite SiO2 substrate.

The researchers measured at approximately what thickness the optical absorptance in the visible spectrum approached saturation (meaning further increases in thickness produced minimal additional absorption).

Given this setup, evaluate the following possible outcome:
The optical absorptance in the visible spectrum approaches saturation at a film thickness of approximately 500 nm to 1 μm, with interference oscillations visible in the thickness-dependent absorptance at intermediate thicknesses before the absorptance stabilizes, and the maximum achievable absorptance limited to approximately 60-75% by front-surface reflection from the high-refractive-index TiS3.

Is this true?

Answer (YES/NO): NO